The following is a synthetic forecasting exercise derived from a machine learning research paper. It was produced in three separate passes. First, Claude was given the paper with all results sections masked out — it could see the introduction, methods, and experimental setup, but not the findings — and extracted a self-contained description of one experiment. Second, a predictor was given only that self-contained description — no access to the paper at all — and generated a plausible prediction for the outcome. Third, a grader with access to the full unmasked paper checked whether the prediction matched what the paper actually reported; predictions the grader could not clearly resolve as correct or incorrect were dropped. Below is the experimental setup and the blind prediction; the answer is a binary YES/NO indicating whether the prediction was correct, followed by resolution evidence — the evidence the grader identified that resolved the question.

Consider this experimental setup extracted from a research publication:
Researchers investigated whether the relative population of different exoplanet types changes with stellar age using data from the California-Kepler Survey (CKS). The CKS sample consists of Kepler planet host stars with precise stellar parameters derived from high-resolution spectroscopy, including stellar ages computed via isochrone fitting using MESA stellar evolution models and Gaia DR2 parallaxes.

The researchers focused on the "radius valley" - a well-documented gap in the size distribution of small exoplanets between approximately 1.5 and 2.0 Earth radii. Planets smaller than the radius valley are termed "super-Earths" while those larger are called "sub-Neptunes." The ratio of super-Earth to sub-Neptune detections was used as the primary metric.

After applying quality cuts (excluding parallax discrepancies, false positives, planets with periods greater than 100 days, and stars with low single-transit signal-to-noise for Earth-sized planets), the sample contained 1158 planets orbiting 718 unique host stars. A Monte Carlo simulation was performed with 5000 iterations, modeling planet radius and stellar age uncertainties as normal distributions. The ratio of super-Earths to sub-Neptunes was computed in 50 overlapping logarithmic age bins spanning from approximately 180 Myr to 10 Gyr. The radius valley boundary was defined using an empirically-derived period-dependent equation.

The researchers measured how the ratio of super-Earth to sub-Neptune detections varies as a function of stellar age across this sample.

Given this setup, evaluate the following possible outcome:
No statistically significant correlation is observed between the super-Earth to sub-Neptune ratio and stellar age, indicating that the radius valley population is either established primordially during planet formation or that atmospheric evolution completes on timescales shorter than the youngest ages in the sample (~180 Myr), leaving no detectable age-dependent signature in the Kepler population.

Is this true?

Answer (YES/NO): NO